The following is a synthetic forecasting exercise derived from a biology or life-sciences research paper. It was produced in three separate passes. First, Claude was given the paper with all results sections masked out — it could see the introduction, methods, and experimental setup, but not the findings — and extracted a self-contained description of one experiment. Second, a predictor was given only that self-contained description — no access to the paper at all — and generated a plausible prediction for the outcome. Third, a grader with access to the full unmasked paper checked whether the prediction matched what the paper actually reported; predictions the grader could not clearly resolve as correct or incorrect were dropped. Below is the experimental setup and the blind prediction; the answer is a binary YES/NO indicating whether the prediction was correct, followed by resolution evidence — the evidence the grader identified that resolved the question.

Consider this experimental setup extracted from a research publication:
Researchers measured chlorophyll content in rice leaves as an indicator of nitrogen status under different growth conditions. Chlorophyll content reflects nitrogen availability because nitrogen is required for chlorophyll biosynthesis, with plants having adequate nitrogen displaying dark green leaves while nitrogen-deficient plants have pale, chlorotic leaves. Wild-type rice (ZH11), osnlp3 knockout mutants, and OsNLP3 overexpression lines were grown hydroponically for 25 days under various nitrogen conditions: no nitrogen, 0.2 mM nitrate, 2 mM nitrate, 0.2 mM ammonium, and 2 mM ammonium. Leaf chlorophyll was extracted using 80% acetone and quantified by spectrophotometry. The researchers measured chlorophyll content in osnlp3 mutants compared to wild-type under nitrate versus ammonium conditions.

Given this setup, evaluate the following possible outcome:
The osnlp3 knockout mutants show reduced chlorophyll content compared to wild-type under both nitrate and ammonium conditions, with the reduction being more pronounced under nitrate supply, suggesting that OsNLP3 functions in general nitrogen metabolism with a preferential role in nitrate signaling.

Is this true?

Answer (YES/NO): NO